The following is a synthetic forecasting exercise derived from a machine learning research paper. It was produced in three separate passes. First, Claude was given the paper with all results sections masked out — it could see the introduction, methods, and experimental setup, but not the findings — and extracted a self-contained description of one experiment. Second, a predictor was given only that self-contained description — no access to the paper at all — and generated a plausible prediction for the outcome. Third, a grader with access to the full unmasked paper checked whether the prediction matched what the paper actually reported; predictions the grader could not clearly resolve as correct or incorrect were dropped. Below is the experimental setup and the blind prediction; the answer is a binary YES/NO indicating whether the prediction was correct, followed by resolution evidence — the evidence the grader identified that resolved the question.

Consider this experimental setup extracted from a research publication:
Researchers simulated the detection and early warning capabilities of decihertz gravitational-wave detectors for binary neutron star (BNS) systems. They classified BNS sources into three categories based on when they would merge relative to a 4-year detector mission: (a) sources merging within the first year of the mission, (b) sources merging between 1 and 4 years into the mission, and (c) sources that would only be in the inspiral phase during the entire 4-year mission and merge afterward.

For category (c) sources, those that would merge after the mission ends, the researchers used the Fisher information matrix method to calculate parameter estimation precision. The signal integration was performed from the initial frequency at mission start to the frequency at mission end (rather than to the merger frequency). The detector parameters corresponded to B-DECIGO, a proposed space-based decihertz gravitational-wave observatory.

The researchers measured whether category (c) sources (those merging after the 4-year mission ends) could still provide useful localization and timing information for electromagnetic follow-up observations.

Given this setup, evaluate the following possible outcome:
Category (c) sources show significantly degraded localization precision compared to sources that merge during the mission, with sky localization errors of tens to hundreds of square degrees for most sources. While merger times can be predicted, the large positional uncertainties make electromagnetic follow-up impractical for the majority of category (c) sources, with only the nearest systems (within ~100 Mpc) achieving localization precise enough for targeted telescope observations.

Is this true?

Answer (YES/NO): NO